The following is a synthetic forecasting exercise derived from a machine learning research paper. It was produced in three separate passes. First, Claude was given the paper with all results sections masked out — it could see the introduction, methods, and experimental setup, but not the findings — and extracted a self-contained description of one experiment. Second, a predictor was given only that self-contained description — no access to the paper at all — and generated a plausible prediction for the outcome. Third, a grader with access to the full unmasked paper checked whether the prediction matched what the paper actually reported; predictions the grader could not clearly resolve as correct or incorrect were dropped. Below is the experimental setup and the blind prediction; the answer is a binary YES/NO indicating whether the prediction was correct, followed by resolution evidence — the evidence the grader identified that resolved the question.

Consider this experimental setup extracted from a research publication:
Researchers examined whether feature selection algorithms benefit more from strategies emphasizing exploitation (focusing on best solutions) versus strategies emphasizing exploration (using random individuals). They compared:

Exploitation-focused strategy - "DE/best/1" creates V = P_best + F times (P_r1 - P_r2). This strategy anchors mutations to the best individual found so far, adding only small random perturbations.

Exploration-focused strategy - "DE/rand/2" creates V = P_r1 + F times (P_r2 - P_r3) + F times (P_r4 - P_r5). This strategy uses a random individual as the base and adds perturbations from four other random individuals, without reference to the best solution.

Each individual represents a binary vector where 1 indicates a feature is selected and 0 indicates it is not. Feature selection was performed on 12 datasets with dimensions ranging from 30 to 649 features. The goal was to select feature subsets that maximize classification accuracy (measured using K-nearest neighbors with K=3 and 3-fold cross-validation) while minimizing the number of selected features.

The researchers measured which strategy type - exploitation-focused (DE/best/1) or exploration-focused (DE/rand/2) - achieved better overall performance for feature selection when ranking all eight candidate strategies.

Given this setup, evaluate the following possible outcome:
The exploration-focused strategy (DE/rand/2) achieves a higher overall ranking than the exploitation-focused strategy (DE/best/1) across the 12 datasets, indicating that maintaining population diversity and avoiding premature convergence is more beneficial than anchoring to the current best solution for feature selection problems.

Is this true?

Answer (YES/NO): NO